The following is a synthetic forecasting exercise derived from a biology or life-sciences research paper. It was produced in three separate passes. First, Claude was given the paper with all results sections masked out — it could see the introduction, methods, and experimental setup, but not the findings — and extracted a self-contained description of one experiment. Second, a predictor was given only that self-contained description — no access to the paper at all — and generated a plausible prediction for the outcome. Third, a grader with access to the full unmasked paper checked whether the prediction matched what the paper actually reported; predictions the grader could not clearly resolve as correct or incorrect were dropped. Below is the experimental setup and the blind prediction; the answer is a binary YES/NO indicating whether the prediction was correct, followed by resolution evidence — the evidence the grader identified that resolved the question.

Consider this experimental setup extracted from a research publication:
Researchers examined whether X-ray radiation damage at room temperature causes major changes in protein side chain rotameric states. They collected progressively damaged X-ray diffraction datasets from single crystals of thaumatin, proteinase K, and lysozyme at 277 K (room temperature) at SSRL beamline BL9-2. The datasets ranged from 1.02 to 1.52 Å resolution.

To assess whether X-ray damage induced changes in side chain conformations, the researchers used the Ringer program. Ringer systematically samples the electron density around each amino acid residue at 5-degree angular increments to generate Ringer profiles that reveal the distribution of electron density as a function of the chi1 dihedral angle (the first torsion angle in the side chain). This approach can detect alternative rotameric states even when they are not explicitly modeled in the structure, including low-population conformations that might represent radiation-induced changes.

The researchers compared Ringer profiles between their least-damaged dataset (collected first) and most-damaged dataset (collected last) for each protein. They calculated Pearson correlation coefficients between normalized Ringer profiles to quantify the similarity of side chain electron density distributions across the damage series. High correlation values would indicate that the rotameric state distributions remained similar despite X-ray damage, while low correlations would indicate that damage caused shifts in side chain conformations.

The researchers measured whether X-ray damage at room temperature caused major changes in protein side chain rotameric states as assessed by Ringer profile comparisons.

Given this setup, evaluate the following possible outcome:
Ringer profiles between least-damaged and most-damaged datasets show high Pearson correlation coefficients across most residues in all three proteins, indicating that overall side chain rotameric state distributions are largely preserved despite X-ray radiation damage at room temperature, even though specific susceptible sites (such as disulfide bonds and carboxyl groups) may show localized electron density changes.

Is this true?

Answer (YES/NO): YES